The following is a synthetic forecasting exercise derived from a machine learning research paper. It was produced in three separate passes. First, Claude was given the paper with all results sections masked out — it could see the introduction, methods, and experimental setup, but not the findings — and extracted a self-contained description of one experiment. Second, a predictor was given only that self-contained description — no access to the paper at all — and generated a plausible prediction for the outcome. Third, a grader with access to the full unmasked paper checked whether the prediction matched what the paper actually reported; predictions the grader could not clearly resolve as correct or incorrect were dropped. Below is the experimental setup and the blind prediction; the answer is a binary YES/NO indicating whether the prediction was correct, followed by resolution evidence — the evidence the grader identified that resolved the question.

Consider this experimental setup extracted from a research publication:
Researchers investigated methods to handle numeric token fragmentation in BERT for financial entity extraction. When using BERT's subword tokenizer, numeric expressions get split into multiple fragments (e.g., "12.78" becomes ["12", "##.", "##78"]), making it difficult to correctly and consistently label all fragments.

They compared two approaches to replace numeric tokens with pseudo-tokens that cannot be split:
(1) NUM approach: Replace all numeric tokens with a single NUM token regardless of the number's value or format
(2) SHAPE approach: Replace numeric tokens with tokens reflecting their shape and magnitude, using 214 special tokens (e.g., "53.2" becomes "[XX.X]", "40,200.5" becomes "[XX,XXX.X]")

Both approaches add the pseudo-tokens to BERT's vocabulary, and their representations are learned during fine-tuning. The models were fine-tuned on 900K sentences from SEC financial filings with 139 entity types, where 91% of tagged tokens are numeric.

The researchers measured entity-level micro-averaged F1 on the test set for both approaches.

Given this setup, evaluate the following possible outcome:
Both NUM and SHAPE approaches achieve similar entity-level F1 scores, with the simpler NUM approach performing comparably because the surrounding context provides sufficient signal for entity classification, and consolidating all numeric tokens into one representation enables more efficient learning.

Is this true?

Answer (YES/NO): NO